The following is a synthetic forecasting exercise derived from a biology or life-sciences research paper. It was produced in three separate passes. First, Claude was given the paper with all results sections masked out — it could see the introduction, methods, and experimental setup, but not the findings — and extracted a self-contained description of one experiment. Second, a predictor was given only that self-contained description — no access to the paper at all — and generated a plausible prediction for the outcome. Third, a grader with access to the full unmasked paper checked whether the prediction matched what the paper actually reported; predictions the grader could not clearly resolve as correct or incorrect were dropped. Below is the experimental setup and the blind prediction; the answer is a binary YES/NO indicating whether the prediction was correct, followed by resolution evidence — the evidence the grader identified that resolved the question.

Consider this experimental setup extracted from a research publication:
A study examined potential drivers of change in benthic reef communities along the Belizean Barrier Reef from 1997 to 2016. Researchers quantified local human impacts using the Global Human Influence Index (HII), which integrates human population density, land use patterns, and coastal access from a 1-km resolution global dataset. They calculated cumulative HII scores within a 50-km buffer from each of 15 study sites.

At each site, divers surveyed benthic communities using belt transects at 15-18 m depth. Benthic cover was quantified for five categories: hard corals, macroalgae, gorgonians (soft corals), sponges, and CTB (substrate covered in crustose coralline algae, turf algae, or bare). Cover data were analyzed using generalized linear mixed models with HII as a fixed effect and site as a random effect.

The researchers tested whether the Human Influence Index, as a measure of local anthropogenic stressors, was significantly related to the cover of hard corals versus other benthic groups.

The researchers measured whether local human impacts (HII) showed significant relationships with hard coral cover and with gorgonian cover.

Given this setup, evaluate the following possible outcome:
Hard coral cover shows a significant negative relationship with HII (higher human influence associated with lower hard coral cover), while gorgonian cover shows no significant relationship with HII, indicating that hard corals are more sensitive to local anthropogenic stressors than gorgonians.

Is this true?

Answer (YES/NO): NO